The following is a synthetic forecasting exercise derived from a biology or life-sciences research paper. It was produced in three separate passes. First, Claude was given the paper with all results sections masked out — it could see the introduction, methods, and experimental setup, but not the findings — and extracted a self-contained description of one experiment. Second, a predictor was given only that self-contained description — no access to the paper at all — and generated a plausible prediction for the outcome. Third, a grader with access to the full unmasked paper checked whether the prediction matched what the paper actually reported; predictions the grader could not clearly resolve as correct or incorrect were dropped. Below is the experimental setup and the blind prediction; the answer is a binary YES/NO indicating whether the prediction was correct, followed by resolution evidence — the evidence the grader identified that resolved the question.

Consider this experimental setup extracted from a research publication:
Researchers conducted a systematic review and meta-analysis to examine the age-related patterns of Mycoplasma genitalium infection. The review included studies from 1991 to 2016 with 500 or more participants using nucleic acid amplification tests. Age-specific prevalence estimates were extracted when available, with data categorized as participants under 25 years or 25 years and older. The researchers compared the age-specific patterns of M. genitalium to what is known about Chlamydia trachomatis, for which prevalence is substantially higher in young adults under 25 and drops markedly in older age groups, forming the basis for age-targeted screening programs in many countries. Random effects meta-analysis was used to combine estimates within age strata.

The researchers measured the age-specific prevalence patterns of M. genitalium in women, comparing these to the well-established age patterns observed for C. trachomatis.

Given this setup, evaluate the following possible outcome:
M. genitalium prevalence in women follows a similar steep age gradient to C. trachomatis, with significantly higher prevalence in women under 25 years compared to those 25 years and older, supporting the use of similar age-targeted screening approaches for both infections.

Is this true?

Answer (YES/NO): NO